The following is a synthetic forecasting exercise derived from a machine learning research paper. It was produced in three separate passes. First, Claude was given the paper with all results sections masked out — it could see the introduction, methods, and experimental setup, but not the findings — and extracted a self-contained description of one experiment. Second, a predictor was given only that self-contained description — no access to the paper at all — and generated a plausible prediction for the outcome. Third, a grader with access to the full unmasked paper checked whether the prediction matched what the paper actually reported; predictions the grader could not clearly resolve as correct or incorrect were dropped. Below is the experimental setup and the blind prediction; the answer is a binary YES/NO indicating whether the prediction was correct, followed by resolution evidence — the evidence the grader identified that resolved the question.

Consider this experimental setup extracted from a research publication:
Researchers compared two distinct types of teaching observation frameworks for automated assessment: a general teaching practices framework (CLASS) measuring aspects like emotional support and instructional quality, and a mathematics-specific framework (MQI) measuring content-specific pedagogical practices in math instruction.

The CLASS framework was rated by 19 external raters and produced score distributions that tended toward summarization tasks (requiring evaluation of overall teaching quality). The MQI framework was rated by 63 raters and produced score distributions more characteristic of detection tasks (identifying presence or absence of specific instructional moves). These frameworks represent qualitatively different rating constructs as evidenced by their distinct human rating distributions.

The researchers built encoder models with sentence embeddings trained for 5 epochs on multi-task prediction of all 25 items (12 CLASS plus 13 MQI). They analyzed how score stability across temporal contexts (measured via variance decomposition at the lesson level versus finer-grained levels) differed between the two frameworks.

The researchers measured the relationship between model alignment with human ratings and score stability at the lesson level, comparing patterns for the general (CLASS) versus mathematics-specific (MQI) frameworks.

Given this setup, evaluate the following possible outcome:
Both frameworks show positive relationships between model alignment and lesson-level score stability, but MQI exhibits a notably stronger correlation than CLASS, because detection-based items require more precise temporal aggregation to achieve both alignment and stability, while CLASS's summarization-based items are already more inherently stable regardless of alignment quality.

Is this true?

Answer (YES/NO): NO